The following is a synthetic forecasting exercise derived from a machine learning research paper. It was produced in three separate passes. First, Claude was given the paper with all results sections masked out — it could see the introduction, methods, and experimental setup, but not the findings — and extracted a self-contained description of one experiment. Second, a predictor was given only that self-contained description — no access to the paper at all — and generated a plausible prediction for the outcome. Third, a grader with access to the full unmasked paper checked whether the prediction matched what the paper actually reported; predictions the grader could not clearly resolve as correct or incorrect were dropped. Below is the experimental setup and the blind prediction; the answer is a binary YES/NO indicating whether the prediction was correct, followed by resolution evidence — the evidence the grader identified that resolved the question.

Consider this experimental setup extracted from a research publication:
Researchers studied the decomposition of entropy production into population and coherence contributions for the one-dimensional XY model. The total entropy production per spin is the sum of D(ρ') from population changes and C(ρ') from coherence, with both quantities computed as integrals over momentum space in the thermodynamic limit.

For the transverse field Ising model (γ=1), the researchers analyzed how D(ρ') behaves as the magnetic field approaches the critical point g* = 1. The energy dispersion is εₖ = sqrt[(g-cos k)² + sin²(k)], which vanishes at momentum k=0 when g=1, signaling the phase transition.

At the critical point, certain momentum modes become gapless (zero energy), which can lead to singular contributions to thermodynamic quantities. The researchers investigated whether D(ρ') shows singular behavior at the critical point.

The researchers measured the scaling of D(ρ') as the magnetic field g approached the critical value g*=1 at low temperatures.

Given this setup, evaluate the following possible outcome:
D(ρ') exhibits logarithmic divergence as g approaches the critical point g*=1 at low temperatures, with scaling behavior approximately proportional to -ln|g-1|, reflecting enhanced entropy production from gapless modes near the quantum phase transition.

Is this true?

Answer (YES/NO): YES